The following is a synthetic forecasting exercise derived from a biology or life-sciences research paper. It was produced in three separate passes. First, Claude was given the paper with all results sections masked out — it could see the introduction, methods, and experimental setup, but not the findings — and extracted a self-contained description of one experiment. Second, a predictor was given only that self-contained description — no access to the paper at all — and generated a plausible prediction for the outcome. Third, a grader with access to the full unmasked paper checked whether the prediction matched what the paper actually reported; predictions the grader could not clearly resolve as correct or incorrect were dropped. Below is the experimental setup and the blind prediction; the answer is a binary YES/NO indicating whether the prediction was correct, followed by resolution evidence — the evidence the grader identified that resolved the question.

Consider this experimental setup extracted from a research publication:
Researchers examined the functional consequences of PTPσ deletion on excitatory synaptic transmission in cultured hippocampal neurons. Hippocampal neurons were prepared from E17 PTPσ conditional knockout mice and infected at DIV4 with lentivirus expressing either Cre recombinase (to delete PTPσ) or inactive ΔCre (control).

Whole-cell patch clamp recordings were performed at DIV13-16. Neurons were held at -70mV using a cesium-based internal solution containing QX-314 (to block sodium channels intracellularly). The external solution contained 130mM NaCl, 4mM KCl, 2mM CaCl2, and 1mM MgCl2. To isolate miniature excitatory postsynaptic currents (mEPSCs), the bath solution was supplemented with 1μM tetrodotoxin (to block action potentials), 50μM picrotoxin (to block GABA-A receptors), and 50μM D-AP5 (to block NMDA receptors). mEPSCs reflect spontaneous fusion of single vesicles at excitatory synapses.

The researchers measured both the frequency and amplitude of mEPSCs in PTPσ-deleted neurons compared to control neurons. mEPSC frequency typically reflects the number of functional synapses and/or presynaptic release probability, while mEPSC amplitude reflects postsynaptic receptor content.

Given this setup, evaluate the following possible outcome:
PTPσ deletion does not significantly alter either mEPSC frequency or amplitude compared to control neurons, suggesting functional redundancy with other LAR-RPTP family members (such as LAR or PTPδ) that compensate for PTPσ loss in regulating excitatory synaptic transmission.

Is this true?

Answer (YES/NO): NO